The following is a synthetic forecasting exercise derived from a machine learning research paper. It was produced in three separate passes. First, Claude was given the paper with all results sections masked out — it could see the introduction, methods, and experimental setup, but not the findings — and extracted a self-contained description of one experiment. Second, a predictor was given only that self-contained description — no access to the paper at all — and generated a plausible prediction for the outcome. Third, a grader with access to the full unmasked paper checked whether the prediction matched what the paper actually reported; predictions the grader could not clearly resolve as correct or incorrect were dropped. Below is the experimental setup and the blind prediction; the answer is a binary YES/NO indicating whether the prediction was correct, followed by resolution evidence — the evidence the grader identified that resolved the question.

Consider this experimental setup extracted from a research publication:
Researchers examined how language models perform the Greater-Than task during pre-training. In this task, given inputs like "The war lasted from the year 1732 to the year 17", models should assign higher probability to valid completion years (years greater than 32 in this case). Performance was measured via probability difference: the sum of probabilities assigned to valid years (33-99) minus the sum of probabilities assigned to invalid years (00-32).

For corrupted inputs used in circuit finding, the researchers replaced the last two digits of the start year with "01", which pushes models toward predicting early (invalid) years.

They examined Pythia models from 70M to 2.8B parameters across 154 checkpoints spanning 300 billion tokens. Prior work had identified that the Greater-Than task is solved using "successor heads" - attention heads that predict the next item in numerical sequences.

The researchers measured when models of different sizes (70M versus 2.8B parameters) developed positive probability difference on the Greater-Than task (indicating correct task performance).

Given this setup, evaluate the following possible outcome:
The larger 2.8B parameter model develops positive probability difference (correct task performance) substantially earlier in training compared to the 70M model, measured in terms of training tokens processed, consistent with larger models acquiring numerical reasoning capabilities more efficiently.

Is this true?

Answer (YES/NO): NO